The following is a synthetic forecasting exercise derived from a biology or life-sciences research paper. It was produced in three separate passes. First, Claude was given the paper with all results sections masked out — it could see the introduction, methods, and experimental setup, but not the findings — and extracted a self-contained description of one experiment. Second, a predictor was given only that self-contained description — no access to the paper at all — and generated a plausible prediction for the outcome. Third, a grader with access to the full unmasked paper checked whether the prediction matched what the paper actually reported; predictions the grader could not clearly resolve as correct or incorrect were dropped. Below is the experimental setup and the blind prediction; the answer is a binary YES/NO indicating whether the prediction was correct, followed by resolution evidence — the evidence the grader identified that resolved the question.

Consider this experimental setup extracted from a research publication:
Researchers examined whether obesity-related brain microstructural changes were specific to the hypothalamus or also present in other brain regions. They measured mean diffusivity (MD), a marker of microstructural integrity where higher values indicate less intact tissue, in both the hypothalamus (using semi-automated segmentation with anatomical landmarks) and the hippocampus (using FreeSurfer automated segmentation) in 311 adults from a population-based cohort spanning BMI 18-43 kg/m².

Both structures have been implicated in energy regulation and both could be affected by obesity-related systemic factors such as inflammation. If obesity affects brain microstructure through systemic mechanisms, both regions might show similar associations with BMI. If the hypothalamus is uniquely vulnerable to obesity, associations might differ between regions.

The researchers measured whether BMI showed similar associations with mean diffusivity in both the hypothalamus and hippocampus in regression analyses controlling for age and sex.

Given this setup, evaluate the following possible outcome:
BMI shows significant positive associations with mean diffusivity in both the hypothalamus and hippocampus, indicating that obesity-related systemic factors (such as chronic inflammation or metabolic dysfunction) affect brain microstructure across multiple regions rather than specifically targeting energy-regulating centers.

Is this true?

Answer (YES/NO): NO